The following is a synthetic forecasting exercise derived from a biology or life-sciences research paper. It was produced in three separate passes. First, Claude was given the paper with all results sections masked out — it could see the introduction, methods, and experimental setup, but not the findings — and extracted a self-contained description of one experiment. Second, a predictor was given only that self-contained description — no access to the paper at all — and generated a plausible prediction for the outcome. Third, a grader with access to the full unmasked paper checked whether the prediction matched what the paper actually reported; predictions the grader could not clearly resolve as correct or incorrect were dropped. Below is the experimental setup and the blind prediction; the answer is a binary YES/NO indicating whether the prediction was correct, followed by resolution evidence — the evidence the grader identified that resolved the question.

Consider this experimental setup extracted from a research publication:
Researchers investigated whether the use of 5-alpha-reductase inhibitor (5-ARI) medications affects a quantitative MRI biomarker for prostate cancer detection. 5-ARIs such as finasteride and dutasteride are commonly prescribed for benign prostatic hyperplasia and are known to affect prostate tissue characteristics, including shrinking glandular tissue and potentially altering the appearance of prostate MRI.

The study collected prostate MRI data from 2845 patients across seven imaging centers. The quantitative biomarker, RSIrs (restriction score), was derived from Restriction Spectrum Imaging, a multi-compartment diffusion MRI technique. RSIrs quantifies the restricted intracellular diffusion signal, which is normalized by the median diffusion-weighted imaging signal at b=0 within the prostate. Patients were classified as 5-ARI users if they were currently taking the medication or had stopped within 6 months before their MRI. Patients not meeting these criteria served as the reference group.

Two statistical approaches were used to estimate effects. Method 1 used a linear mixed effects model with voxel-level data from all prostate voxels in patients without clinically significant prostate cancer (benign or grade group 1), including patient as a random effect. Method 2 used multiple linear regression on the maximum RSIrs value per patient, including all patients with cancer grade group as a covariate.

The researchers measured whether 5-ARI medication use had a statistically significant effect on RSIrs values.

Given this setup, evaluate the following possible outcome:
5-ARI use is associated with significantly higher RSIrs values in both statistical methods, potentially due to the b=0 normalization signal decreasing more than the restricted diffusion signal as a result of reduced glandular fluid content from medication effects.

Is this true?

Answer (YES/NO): NO